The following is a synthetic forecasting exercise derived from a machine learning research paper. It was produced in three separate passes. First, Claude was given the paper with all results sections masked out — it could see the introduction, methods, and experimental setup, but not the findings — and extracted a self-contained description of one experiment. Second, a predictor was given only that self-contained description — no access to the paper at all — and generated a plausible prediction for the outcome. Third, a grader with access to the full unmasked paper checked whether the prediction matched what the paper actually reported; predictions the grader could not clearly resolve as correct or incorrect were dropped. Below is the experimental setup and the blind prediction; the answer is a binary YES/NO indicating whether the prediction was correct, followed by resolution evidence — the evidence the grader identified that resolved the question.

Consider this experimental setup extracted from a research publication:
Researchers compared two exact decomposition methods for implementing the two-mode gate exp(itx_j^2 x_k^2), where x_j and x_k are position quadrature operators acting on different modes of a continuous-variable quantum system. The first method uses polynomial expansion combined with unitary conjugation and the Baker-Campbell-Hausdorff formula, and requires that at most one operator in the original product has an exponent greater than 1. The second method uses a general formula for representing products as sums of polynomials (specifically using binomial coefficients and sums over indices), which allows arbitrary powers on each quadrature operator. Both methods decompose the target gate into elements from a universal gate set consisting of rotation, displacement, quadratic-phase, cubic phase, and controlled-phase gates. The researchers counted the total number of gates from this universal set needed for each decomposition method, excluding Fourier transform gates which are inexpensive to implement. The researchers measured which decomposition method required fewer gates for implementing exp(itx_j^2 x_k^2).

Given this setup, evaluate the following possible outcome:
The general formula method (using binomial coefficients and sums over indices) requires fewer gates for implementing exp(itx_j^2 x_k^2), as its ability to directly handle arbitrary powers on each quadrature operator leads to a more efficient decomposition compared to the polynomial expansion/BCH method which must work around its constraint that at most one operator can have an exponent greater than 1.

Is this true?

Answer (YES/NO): NO